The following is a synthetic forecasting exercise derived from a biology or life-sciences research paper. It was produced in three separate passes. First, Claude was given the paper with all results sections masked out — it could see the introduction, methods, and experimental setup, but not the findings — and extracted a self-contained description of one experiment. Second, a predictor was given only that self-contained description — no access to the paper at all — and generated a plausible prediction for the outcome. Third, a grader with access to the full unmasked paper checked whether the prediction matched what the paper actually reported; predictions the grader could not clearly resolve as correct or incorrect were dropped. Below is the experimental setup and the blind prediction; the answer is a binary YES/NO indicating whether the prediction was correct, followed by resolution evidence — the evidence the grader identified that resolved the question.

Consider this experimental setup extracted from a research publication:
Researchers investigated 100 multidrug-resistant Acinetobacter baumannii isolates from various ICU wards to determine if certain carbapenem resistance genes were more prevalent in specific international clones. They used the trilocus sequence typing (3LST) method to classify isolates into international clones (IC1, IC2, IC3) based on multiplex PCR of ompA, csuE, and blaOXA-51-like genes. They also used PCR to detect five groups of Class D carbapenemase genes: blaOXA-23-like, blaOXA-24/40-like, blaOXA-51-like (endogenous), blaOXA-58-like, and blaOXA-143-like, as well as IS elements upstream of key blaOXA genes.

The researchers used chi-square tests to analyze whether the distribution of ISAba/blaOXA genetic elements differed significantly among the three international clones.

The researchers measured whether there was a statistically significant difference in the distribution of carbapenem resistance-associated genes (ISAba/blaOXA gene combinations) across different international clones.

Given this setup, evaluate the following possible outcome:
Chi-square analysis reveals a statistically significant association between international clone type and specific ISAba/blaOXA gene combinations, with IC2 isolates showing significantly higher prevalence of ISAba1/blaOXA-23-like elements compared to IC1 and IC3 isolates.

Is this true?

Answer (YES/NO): NO